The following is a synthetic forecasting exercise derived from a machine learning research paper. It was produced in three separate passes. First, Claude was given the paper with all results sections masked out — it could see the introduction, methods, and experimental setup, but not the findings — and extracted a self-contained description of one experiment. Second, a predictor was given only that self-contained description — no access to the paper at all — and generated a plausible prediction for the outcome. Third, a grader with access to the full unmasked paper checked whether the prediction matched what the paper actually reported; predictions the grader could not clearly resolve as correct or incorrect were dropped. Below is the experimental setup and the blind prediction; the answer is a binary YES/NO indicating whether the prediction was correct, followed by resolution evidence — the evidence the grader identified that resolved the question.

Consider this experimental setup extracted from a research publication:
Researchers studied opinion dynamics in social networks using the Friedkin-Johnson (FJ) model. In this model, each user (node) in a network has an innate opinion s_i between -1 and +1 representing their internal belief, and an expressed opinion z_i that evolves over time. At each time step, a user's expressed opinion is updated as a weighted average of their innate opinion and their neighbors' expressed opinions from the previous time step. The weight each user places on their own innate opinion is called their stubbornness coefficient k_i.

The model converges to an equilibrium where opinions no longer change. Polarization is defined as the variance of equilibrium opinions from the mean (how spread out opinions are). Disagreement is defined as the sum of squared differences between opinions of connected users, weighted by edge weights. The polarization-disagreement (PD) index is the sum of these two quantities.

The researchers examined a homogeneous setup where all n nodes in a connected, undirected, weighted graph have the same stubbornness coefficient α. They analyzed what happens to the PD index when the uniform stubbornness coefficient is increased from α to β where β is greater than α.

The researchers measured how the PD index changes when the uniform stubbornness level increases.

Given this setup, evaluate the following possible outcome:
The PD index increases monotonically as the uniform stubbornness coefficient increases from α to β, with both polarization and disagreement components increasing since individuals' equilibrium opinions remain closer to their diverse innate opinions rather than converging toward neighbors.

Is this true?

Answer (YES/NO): YES